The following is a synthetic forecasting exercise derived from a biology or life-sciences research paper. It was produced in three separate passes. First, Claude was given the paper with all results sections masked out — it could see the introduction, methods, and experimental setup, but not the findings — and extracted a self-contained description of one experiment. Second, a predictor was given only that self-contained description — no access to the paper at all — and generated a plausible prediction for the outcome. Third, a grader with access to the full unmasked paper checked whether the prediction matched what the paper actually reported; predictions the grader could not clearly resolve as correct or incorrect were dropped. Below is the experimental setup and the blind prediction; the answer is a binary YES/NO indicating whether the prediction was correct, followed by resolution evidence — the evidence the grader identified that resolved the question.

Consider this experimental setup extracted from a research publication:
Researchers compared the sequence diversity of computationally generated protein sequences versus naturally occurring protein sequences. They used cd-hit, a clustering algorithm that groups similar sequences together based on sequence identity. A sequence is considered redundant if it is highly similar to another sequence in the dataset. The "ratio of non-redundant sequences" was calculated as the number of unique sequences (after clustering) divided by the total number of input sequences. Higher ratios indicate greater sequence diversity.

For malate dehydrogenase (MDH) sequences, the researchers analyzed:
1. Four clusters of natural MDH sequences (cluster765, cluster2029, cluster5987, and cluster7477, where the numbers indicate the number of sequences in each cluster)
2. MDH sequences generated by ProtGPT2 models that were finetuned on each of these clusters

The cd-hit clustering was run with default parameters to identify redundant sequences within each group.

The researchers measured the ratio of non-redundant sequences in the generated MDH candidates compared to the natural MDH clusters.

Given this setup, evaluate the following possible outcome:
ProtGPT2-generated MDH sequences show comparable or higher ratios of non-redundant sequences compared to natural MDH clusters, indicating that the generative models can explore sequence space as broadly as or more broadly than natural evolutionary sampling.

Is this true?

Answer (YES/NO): YES